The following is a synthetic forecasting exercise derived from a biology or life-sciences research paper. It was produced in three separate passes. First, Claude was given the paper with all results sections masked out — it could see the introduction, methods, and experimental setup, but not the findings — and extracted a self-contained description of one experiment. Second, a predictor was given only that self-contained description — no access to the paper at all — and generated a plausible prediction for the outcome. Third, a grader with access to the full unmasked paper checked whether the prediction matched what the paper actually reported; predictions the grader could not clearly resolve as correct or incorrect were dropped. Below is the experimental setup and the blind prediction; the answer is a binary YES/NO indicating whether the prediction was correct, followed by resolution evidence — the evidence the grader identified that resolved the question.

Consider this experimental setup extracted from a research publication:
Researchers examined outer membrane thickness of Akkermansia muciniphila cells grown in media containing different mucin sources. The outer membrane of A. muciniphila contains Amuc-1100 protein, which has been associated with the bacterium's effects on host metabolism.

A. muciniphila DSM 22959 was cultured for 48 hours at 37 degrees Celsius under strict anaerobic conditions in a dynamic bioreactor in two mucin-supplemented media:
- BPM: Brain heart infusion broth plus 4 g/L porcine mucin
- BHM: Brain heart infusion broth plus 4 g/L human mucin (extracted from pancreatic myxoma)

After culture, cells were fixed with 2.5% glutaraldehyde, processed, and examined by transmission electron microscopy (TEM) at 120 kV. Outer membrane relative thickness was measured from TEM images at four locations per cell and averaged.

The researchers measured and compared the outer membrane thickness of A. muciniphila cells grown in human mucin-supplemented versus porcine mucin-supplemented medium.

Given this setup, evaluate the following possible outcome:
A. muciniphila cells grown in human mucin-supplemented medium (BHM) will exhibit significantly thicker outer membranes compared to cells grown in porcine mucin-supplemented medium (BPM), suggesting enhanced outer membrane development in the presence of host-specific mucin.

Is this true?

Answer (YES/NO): NO